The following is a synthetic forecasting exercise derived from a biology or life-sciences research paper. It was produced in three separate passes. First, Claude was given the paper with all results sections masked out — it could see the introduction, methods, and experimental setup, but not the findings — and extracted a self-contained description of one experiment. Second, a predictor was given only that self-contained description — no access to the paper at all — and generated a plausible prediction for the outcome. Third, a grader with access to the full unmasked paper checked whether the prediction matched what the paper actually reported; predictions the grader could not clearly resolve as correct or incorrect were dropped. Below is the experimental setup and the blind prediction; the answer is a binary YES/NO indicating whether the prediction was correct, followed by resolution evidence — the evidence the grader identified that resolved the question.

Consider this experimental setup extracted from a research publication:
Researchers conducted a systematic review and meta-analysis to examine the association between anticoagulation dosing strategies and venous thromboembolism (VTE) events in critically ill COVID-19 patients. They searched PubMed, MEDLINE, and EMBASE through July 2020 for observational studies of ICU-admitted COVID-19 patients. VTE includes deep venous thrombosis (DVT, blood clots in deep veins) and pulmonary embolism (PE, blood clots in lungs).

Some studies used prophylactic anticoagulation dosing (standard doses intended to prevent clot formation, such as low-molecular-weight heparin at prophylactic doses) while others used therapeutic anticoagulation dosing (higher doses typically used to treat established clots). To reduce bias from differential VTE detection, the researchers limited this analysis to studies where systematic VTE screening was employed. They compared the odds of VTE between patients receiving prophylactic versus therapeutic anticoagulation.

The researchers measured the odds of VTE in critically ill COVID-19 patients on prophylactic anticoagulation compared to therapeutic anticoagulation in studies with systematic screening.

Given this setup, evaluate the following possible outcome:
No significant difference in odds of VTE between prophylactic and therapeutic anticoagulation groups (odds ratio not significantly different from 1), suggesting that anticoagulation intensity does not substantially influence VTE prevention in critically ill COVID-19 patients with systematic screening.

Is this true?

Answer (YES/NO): NO